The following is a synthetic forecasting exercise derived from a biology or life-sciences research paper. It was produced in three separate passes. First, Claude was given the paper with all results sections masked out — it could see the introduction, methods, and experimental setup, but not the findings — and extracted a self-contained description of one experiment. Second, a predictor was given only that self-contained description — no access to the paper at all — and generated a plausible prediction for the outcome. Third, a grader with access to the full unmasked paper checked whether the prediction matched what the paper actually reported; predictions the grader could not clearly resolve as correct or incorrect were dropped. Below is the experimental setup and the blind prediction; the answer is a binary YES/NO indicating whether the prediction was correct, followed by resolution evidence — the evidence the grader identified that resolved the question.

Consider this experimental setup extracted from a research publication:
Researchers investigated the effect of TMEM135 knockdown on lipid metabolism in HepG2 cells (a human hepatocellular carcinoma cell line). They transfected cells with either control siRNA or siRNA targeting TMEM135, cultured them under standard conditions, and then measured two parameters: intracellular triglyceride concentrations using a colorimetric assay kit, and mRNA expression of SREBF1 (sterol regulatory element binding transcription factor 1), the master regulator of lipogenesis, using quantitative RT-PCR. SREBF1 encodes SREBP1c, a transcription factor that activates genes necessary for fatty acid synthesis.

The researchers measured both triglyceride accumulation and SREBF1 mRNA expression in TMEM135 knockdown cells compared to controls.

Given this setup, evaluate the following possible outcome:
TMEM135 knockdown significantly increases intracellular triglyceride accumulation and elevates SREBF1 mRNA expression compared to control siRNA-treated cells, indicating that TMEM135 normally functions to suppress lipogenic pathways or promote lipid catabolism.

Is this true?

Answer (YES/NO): NO